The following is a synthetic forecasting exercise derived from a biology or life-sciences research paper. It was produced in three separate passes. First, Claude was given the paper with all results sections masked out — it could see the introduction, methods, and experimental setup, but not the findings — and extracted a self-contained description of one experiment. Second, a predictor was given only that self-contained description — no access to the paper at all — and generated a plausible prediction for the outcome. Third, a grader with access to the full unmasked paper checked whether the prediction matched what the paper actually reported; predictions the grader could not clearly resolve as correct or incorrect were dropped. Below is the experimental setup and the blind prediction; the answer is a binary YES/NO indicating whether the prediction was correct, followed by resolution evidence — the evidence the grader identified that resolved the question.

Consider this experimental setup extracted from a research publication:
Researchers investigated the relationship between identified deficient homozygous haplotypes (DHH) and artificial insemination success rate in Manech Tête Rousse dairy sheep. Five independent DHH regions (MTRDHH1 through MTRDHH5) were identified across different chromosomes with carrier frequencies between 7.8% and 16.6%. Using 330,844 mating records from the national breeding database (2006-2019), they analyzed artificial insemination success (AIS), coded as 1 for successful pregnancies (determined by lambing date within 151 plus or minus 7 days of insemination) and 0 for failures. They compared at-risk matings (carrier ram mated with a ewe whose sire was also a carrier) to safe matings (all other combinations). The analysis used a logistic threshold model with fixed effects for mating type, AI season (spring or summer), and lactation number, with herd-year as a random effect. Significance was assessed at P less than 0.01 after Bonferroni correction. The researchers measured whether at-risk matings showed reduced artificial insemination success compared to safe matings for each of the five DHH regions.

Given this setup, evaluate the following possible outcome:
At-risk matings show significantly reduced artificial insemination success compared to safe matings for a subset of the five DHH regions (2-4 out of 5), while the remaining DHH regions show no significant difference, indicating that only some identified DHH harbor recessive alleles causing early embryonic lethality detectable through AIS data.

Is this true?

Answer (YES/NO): NO